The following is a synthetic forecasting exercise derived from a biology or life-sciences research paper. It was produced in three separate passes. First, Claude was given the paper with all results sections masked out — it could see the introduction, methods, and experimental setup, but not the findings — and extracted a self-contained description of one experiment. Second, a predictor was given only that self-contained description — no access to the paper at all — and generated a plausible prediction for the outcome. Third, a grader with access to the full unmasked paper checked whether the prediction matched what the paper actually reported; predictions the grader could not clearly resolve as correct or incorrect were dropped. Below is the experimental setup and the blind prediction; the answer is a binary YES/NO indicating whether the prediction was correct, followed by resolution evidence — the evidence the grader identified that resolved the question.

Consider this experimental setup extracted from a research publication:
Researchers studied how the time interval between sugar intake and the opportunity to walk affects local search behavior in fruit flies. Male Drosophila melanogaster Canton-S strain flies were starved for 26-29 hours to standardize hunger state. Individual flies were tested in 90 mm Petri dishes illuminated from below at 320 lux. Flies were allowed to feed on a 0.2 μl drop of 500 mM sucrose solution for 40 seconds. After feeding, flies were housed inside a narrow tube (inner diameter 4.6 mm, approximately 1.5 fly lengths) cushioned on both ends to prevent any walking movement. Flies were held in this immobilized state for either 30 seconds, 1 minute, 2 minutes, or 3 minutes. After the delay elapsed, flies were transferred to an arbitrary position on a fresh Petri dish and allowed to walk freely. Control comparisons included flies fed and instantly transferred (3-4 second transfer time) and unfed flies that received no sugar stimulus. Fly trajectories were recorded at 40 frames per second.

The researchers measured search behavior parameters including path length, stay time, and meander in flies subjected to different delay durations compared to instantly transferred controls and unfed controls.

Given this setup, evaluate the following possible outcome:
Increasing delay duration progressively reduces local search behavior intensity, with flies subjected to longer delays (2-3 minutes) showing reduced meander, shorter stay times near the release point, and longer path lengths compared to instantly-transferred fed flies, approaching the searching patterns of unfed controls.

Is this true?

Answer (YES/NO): NO